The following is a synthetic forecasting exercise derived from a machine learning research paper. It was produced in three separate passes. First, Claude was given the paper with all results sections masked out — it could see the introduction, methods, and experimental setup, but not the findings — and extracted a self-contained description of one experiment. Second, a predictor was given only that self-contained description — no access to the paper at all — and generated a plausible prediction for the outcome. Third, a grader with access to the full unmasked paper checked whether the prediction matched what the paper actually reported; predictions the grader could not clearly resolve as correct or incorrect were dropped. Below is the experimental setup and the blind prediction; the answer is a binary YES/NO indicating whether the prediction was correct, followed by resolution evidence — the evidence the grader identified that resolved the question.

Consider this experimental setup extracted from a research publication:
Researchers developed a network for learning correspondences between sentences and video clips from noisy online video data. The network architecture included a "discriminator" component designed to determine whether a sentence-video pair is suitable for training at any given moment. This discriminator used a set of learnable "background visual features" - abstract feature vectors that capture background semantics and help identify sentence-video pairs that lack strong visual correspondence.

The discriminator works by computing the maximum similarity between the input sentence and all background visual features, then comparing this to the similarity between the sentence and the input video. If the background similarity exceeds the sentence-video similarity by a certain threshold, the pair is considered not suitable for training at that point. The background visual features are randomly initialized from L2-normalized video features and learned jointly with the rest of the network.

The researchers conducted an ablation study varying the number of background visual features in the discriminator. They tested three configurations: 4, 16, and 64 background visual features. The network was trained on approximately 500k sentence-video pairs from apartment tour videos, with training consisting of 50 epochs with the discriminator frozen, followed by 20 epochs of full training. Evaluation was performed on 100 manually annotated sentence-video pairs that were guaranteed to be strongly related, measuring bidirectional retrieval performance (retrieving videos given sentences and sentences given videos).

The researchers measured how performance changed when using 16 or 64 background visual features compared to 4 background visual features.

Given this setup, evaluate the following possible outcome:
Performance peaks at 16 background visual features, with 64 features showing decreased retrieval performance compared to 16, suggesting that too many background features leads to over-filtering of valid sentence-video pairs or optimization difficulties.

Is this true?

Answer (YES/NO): NO